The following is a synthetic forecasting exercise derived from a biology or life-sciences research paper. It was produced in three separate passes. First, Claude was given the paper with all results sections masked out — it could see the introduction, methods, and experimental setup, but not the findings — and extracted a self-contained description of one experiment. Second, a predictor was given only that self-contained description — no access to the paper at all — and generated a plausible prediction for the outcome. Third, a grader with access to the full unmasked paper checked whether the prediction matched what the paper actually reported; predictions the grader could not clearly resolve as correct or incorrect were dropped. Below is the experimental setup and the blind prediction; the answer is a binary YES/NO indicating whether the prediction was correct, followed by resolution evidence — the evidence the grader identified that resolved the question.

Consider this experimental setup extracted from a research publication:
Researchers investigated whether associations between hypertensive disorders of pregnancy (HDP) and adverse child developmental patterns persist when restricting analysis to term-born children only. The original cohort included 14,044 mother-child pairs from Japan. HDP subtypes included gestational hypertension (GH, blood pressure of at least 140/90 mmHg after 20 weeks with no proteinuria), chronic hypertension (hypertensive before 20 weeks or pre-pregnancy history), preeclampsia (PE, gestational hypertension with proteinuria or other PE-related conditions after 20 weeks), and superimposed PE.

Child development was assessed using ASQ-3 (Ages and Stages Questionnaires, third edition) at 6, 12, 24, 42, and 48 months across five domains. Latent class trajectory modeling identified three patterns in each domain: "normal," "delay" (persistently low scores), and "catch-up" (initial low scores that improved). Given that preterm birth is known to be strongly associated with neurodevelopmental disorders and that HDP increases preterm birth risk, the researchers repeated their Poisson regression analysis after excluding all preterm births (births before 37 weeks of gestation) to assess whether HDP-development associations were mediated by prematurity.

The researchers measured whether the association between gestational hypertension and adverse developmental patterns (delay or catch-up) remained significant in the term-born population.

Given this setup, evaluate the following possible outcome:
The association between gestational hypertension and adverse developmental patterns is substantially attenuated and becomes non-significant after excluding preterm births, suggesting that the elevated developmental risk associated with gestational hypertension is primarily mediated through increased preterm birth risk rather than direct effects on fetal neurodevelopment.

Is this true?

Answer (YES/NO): YES